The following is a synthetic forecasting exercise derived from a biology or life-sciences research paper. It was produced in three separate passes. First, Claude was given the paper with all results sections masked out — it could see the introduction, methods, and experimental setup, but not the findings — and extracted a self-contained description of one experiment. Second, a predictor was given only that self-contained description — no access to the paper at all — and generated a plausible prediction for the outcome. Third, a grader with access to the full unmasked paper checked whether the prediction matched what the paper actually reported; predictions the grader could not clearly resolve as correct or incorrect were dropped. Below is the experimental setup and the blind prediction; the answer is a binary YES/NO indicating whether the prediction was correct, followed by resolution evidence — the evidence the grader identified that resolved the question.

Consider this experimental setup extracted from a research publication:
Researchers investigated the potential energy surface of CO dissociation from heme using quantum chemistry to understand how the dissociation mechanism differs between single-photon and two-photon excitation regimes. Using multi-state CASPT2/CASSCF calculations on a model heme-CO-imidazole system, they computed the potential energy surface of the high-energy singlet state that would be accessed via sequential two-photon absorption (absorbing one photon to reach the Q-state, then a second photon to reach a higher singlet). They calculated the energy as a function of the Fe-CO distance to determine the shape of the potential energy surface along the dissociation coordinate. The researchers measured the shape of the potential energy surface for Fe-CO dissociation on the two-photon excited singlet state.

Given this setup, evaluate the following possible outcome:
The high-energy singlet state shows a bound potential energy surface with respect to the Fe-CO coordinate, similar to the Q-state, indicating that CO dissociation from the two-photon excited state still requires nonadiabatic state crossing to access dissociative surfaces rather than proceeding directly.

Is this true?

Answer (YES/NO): NO